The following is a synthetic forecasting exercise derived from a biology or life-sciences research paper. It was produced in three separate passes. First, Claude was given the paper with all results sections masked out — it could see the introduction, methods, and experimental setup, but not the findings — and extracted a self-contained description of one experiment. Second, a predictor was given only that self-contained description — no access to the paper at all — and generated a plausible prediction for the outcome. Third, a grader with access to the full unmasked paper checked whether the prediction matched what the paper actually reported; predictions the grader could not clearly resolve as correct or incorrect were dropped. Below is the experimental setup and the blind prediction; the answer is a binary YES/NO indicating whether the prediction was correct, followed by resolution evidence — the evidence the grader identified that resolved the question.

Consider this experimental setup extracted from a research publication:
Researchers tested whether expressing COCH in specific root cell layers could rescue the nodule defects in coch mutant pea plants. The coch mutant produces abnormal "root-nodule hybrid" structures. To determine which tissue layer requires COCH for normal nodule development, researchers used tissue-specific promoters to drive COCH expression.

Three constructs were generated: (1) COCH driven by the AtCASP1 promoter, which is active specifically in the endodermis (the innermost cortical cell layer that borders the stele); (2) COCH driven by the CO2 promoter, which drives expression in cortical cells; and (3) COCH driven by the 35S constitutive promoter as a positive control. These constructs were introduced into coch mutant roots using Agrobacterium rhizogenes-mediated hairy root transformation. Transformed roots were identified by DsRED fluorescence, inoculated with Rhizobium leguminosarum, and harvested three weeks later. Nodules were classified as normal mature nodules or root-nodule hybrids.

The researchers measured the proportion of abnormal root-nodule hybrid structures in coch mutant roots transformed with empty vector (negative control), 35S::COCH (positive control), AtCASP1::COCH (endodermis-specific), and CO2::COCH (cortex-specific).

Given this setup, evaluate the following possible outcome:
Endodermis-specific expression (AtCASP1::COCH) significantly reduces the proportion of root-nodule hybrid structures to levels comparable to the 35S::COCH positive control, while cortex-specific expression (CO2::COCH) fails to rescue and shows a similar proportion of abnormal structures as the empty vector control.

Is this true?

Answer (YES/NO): NO